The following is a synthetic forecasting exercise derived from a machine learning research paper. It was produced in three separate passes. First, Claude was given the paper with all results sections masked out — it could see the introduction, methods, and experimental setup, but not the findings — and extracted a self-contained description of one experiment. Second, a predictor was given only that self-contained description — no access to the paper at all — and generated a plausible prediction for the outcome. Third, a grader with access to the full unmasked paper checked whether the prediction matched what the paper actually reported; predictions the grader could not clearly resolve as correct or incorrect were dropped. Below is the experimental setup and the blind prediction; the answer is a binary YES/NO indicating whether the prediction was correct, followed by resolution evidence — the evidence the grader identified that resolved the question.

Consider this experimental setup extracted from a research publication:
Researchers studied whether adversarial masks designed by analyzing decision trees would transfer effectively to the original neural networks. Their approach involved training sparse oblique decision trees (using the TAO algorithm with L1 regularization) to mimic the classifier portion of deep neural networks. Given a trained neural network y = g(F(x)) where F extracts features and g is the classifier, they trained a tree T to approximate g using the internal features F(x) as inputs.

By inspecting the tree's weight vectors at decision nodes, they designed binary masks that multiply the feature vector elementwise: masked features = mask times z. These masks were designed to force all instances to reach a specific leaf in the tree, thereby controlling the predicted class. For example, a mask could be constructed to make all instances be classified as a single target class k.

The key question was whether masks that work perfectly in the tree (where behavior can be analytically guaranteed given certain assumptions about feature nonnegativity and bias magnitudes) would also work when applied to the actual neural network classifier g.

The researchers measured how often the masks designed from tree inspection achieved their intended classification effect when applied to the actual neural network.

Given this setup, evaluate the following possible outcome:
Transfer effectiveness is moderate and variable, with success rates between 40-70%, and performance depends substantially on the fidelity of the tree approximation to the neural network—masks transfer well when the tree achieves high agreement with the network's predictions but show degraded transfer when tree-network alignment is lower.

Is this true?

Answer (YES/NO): NO